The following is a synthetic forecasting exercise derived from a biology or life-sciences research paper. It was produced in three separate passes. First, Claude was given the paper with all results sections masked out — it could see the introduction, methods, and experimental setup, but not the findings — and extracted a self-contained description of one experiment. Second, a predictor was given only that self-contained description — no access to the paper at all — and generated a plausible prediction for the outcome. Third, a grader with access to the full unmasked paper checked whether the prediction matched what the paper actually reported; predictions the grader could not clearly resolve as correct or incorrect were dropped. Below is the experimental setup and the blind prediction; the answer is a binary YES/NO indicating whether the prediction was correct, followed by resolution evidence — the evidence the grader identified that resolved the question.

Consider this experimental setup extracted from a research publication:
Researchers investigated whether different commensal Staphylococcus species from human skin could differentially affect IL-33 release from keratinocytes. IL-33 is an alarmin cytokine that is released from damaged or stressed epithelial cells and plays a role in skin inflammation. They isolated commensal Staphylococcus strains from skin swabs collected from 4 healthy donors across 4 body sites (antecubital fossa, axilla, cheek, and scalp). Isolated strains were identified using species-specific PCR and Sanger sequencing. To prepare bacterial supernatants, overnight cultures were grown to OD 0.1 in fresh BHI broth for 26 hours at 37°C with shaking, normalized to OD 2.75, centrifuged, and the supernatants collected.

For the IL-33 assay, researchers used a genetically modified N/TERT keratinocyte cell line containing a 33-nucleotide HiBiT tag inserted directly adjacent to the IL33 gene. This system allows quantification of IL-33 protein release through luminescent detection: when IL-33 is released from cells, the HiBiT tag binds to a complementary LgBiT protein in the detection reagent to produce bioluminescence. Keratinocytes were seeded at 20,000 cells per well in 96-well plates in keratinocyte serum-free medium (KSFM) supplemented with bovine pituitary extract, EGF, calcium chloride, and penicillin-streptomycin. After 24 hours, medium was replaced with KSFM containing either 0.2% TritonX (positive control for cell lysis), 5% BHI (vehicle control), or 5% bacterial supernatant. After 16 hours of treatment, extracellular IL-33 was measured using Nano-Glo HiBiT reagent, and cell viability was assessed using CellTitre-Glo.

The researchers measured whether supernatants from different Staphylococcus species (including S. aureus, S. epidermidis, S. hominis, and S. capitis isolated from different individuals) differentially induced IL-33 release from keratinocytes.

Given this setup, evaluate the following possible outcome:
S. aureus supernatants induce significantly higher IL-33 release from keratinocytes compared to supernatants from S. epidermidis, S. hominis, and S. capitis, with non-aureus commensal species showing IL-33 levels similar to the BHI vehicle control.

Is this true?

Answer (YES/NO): NO